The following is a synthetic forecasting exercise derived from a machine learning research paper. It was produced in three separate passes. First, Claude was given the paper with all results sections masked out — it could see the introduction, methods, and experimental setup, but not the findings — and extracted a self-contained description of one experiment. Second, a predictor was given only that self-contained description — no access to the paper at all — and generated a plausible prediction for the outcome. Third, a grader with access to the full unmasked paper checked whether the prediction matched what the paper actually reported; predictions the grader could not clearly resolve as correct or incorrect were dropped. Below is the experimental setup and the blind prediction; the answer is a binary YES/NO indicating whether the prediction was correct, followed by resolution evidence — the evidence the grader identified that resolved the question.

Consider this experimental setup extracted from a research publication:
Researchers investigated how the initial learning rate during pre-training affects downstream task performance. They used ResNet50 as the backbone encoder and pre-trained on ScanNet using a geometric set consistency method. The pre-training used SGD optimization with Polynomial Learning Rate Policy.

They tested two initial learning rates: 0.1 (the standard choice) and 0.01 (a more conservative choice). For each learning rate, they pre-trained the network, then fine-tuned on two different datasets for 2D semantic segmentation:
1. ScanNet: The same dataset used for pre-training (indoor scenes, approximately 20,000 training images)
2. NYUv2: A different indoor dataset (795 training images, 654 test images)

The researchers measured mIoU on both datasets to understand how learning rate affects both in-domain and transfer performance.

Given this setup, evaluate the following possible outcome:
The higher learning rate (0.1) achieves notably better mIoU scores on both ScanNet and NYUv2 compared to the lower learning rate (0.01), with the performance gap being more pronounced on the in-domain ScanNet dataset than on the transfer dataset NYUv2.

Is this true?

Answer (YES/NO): NO